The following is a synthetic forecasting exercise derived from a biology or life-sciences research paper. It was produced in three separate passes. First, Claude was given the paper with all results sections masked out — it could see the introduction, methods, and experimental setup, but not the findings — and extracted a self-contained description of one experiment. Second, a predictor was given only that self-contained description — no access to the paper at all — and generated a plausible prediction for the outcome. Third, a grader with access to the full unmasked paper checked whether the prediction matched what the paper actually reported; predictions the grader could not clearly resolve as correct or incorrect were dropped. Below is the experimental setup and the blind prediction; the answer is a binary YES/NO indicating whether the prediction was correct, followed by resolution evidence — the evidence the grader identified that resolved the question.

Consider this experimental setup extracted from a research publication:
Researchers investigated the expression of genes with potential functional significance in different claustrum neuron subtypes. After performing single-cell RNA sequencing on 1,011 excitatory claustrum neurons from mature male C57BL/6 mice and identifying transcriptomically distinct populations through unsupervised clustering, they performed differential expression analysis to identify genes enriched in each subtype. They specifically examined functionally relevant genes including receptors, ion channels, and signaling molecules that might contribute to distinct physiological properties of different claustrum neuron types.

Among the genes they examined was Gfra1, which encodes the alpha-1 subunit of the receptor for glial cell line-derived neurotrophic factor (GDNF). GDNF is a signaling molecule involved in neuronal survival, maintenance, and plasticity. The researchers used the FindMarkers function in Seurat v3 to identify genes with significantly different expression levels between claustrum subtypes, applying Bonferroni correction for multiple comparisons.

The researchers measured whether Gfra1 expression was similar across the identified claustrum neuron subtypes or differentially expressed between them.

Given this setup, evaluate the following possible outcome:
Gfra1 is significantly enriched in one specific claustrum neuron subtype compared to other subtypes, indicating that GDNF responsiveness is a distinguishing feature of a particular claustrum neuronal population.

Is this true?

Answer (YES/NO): YES